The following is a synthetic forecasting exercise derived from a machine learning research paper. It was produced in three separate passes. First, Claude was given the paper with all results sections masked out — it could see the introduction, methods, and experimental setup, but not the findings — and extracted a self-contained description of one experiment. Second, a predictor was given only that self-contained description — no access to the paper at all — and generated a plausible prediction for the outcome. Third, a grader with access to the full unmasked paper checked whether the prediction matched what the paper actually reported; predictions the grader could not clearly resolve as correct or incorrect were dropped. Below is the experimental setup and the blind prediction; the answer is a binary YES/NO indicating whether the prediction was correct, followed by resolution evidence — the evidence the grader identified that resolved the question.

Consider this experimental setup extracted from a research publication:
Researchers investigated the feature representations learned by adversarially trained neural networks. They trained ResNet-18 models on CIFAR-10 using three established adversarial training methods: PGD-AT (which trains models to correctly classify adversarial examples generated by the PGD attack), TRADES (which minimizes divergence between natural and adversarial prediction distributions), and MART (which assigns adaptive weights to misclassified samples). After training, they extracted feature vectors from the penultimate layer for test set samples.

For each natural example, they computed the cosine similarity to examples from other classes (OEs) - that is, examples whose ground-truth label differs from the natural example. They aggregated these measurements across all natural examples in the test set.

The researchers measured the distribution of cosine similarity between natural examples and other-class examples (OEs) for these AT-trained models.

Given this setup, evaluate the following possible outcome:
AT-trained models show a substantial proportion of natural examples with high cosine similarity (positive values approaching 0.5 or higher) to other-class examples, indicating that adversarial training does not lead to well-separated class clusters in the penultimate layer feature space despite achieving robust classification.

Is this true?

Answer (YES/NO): NO